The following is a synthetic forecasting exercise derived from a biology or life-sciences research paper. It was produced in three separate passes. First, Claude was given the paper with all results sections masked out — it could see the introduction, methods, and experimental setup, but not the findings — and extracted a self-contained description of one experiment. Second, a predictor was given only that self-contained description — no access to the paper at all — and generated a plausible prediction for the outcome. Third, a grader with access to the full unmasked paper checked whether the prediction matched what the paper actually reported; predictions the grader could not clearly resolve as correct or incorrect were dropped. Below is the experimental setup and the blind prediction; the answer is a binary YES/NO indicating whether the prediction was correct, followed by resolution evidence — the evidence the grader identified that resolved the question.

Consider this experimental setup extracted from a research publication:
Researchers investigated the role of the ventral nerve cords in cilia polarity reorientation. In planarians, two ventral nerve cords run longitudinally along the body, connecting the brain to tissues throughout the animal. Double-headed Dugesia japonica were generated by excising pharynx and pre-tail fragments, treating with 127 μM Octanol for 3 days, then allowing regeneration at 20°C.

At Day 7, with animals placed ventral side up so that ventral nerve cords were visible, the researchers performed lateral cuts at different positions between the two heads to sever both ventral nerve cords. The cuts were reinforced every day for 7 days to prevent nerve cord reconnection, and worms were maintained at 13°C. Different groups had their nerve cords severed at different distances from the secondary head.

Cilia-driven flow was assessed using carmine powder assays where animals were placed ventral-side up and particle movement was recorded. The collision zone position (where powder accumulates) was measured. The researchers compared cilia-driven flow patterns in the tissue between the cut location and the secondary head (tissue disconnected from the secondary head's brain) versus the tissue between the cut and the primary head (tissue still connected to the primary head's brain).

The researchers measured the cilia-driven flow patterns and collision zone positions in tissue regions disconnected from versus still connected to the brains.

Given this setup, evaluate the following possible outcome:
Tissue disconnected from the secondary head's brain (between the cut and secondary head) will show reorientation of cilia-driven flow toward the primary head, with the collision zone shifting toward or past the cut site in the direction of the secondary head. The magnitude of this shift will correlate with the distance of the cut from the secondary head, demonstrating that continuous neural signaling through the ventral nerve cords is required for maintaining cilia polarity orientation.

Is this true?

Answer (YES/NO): NO